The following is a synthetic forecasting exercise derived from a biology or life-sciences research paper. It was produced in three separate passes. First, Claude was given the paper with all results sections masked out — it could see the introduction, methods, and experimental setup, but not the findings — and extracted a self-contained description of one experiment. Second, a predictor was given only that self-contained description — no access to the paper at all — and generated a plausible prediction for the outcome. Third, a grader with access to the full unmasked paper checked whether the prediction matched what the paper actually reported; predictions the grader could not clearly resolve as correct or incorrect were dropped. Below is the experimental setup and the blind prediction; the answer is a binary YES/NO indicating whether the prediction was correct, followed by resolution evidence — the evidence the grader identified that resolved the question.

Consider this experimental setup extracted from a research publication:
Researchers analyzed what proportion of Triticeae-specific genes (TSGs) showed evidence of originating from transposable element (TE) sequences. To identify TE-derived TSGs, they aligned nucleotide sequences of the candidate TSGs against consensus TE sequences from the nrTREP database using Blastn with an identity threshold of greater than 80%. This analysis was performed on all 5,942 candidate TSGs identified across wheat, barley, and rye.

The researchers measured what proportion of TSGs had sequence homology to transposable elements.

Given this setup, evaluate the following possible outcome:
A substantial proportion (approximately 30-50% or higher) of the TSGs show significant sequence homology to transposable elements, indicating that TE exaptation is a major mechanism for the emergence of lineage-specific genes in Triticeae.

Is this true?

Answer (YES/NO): NO